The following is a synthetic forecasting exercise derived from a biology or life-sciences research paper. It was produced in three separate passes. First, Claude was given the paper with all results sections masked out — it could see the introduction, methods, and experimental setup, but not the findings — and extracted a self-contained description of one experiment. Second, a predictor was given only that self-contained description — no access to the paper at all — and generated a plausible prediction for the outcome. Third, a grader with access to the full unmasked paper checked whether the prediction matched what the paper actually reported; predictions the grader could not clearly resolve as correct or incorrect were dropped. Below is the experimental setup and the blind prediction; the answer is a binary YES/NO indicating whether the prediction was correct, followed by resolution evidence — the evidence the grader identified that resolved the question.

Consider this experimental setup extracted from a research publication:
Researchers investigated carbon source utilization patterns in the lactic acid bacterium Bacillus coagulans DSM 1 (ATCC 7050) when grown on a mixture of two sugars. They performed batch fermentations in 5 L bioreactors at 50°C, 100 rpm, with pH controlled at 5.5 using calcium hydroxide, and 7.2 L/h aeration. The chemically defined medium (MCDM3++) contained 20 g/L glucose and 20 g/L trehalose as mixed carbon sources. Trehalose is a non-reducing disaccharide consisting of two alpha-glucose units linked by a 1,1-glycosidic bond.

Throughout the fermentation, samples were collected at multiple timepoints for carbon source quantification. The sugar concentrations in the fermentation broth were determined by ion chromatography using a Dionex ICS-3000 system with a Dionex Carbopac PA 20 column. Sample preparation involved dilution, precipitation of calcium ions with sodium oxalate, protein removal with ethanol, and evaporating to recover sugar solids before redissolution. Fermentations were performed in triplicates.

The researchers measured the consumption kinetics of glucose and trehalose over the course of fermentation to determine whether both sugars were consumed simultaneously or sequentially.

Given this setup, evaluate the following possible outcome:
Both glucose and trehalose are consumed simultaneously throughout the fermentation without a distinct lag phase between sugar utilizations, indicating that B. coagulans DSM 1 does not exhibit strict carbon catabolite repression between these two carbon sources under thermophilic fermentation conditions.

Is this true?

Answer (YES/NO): NO